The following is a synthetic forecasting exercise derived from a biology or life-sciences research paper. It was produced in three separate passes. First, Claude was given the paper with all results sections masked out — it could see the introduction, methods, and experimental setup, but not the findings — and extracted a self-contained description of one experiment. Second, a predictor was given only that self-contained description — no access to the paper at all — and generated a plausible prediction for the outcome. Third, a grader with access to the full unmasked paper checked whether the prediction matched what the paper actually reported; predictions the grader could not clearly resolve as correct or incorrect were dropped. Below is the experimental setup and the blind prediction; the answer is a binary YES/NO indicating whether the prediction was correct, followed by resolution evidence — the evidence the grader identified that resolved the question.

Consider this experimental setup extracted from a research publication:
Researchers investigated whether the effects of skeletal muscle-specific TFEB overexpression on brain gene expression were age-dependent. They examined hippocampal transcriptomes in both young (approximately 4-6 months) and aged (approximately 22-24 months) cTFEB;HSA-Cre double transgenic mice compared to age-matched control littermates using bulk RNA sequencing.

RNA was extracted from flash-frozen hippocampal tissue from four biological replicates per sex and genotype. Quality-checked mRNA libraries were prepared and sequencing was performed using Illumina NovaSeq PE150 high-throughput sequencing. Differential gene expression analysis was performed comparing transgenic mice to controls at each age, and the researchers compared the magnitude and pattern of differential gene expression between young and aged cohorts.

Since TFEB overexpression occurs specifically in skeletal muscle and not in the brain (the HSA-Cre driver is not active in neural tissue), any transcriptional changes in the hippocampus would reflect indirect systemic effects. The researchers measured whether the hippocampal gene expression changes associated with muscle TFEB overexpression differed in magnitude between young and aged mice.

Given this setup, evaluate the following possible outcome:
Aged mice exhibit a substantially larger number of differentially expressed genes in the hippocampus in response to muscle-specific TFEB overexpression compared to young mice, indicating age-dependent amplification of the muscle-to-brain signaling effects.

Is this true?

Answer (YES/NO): NO